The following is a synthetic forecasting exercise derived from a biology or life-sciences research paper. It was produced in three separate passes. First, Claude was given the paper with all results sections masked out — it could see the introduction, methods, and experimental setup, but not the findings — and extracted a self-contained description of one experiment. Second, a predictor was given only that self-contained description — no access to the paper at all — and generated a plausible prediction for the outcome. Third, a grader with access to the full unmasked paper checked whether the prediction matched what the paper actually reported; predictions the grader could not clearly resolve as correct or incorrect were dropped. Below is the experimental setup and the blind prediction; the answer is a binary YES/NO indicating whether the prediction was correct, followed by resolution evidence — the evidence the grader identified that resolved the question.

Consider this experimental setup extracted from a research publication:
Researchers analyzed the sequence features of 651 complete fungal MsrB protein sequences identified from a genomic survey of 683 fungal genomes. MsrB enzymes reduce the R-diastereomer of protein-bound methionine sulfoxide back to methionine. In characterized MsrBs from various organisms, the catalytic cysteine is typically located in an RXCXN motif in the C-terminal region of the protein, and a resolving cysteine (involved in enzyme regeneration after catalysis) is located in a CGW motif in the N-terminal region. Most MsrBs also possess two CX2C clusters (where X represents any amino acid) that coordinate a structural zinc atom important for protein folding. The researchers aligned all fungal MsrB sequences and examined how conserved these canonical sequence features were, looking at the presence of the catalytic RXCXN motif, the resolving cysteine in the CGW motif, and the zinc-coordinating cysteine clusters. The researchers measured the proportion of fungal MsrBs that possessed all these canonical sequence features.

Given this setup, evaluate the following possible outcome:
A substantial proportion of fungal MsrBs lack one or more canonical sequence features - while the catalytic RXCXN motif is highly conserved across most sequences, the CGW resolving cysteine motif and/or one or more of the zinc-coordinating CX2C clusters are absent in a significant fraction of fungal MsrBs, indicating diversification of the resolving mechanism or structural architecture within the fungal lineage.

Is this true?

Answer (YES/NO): NO